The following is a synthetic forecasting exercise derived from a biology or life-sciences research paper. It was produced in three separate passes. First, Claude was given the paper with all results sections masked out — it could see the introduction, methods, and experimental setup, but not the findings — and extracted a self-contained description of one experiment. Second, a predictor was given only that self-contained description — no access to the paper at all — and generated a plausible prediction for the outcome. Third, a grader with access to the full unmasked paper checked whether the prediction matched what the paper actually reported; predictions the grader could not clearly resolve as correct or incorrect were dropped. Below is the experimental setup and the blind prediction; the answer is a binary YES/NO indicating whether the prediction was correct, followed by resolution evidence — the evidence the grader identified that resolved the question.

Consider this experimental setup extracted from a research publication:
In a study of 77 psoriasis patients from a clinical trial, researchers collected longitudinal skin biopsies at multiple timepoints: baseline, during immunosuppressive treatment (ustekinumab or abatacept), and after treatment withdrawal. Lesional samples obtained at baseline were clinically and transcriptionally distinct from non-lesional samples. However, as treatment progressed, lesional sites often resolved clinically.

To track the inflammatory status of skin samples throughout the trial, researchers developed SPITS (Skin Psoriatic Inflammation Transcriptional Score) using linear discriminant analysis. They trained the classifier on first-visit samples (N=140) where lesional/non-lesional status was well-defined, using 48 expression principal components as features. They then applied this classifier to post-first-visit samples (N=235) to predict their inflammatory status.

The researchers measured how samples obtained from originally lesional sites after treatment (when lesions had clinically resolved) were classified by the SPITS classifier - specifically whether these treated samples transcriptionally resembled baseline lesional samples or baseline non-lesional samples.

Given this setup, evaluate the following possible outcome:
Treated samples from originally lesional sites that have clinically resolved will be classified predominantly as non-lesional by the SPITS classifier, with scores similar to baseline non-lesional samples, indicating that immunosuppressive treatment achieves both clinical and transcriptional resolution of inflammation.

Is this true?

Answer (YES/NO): YES